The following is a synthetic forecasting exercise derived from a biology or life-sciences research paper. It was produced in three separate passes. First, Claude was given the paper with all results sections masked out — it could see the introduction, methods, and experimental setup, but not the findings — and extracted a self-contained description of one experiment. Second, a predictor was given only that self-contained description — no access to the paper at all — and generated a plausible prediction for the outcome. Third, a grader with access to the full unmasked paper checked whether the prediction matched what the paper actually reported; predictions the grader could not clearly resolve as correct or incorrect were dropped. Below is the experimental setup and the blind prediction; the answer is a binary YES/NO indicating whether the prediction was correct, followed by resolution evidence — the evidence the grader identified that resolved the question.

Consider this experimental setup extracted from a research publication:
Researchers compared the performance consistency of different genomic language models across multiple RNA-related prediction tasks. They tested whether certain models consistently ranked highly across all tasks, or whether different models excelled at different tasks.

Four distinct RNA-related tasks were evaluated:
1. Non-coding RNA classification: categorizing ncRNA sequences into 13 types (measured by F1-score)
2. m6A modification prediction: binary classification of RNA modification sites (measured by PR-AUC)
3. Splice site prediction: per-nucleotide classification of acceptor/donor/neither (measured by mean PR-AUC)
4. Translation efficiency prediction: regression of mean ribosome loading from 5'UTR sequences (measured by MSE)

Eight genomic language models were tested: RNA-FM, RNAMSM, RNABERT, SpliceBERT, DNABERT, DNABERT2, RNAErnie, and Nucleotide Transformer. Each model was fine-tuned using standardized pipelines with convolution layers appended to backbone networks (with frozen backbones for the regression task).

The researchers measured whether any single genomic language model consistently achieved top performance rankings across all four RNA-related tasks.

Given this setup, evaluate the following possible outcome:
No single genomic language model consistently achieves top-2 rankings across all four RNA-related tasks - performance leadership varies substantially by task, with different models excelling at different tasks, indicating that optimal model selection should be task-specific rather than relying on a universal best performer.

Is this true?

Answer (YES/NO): YES